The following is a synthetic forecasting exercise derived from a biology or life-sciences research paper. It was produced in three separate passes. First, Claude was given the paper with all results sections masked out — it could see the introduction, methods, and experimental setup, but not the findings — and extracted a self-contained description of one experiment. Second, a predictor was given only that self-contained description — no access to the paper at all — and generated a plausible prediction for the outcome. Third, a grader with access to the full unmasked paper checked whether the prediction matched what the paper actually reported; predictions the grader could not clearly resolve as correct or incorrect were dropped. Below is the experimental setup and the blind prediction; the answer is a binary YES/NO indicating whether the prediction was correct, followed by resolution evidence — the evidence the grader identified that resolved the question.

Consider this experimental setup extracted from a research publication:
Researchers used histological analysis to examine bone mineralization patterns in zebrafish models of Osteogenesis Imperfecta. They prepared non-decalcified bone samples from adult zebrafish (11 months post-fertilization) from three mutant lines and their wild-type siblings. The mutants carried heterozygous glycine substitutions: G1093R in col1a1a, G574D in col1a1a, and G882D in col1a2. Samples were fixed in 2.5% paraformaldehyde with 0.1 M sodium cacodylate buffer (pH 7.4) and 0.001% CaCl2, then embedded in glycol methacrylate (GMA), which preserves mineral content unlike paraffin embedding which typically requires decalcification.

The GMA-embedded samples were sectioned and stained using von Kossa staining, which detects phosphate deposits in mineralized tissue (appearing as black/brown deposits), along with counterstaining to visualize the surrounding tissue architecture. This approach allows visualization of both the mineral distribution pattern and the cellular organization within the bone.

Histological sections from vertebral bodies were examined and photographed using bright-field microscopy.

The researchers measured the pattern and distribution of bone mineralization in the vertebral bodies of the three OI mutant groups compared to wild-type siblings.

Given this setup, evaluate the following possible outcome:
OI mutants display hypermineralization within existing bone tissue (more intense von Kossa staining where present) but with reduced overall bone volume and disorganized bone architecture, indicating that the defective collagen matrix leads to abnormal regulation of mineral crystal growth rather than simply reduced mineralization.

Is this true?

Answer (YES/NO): NO